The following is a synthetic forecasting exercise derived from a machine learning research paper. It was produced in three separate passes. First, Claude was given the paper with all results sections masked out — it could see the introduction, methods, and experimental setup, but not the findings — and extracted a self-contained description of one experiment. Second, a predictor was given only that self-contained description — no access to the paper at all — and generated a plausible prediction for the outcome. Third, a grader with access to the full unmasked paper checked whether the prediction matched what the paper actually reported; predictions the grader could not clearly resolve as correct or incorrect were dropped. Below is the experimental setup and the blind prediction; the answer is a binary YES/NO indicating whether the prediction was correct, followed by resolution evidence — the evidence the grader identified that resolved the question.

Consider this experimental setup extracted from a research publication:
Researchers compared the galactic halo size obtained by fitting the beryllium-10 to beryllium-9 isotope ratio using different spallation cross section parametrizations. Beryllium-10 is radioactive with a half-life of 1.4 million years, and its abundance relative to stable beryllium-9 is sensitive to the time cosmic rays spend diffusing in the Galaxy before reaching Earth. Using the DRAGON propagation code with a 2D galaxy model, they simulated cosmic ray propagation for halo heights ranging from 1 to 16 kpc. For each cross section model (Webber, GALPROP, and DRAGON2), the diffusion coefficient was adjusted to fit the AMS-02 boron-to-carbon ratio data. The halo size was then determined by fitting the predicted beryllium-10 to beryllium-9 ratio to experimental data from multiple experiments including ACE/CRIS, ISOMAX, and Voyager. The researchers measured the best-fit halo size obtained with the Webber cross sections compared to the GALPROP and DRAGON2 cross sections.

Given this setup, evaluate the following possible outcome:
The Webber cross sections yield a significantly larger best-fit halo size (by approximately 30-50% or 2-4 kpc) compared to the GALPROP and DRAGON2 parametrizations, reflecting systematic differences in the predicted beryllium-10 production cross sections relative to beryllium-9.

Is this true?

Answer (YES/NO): NO